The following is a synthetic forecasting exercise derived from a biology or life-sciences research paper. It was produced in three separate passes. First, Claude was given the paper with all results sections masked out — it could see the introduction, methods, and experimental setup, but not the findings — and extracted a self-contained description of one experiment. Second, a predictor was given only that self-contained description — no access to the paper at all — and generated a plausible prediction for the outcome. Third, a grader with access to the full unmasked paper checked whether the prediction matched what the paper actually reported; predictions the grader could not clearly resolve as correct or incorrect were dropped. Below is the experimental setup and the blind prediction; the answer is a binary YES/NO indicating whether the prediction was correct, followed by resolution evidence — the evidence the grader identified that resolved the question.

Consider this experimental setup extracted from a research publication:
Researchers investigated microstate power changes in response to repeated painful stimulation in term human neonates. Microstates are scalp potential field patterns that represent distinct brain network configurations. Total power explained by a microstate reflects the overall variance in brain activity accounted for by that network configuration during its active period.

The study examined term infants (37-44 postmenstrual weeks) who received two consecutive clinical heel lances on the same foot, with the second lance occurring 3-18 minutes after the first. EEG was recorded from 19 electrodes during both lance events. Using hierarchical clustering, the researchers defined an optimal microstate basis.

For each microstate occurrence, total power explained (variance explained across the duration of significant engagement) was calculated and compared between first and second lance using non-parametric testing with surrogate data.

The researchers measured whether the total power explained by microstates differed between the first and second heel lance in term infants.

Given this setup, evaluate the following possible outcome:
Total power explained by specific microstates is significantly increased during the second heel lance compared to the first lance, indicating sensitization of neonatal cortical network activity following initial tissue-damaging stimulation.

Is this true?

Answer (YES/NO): NO